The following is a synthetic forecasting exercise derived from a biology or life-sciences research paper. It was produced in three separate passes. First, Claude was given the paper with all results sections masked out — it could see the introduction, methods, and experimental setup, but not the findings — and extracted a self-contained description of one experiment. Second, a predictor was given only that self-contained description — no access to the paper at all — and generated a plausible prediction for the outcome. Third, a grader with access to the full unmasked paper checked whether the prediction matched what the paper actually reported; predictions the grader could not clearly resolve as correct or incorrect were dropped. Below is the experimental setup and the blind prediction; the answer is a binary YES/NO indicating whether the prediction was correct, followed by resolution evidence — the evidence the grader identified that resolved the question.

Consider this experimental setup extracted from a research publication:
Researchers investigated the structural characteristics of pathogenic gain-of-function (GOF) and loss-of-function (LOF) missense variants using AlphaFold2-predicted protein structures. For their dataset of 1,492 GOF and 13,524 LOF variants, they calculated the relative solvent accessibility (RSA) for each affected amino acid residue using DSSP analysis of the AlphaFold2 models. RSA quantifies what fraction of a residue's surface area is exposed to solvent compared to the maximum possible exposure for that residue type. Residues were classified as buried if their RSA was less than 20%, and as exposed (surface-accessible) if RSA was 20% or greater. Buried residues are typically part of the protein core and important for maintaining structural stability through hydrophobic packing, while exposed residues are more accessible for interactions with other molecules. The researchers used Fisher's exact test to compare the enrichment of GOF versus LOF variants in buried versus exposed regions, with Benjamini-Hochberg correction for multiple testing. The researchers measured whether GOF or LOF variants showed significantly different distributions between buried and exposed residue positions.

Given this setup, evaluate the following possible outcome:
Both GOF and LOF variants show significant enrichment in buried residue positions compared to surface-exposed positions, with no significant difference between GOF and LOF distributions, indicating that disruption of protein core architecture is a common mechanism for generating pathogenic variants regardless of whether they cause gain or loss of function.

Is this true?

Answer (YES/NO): NO